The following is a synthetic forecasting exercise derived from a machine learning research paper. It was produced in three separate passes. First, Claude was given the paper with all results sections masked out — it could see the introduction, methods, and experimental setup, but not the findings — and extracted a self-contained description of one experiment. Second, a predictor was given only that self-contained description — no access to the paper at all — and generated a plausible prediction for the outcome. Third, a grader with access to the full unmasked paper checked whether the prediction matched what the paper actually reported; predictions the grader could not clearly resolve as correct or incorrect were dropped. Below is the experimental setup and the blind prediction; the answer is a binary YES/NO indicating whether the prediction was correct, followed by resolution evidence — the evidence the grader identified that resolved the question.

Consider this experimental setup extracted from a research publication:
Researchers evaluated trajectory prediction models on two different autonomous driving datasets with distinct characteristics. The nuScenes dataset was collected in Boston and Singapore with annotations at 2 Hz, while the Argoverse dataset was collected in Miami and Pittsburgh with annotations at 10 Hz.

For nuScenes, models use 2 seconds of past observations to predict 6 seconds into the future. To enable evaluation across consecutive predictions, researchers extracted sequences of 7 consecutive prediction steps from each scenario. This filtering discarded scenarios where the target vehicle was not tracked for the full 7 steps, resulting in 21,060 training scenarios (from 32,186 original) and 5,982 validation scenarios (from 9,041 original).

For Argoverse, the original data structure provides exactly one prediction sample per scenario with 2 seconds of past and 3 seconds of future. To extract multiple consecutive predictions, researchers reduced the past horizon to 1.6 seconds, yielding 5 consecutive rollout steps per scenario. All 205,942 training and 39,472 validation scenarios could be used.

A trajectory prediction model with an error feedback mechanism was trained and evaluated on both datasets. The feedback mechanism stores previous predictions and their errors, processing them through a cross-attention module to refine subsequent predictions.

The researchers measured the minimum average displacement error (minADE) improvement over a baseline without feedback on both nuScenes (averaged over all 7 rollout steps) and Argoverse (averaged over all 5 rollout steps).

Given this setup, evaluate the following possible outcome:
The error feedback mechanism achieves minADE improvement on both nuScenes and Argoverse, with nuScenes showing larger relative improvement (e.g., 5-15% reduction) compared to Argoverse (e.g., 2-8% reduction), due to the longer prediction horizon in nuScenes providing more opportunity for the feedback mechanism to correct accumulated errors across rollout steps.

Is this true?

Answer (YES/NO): NO